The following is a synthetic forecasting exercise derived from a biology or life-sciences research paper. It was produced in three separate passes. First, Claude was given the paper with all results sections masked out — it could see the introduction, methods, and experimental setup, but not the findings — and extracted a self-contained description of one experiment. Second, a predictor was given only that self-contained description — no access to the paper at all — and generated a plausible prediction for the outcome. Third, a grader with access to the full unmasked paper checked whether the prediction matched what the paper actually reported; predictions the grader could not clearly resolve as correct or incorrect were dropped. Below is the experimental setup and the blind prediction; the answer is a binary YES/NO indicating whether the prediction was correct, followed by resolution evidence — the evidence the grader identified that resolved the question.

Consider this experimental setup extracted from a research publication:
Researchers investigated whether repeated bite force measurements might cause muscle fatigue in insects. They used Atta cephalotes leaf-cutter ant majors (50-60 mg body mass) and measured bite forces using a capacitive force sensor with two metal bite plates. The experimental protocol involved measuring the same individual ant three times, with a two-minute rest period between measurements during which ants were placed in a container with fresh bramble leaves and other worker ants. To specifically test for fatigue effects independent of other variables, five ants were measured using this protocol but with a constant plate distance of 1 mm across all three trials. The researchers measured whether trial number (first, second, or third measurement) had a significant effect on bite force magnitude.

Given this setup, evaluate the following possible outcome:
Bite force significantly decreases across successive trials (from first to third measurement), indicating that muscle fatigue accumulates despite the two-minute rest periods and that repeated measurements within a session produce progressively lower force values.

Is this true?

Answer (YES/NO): NO